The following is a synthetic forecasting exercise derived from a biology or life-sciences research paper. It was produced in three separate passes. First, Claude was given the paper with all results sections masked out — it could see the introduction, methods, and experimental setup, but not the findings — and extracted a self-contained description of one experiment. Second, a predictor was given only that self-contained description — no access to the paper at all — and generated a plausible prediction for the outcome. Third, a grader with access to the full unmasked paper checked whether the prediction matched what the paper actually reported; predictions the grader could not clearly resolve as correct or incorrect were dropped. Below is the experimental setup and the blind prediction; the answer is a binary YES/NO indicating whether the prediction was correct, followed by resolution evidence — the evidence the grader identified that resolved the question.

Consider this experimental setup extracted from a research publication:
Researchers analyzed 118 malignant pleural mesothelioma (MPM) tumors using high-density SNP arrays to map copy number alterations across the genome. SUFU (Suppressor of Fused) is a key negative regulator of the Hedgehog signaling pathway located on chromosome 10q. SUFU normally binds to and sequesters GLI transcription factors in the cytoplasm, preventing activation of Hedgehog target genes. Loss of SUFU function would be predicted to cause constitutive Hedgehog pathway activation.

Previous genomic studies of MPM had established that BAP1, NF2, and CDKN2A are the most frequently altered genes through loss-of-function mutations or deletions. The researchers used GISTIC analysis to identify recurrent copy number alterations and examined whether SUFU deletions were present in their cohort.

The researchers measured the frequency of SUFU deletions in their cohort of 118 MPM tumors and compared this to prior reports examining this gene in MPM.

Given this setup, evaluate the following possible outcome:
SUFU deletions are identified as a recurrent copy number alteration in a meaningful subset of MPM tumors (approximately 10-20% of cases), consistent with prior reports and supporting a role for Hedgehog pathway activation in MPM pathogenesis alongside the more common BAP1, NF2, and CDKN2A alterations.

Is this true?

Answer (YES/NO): NO